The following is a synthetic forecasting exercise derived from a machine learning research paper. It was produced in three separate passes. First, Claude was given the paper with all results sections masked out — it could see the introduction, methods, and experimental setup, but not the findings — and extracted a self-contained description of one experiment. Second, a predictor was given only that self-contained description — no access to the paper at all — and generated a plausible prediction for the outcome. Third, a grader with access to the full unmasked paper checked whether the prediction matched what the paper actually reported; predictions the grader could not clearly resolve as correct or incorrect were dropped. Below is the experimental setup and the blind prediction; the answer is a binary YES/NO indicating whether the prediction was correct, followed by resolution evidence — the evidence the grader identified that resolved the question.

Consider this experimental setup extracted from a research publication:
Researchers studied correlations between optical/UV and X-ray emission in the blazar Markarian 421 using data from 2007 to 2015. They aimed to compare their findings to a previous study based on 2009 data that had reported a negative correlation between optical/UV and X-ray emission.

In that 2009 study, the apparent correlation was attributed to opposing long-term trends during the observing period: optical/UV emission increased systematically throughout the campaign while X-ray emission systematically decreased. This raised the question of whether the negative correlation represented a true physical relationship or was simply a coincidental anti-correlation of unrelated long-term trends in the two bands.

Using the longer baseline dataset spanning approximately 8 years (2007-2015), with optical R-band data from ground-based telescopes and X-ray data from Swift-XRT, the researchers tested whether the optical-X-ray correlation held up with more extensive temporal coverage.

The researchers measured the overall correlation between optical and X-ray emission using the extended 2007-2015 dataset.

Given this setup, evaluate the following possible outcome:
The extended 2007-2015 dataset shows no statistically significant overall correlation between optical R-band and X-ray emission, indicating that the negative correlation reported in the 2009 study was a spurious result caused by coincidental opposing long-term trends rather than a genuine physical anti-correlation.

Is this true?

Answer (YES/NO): YES